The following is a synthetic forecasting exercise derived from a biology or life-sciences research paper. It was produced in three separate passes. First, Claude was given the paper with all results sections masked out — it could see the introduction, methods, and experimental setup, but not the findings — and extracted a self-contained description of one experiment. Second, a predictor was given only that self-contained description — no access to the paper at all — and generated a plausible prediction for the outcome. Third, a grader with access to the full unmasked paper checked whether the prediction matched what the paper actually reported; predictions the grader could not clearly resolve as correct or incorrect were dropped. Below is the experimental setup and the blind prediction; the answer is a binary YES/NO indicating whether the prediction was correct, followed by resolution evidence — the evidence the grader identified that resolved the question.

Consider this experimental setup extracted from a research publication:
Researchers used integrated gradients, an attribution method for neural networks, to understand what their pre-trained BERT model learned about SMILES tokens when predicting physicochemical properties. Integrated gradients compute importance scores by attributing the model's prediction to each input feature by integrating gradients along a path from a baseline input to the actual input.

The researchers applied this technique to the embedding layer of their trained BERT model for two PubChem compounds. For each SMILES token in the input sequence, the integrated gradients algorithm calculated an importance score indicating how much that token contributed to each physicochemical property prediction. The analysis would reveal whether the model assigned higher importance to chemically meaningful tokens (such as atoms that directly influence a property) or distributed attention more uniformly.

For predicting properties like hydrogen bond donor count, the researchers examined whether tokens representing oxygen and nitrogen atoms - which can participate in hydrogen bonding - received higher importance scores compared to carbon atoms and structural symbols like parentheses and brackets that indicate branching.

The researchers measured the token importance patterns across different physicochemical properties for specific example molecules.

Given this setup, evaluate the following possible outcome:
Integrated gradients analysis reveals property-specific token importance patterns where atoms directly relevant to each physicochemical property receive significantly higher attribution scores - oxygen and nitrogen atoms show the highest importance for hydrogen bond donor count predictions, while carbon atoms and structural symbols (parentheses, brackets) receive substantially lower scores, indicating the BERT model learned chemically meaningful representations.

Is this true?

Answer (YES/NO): YES